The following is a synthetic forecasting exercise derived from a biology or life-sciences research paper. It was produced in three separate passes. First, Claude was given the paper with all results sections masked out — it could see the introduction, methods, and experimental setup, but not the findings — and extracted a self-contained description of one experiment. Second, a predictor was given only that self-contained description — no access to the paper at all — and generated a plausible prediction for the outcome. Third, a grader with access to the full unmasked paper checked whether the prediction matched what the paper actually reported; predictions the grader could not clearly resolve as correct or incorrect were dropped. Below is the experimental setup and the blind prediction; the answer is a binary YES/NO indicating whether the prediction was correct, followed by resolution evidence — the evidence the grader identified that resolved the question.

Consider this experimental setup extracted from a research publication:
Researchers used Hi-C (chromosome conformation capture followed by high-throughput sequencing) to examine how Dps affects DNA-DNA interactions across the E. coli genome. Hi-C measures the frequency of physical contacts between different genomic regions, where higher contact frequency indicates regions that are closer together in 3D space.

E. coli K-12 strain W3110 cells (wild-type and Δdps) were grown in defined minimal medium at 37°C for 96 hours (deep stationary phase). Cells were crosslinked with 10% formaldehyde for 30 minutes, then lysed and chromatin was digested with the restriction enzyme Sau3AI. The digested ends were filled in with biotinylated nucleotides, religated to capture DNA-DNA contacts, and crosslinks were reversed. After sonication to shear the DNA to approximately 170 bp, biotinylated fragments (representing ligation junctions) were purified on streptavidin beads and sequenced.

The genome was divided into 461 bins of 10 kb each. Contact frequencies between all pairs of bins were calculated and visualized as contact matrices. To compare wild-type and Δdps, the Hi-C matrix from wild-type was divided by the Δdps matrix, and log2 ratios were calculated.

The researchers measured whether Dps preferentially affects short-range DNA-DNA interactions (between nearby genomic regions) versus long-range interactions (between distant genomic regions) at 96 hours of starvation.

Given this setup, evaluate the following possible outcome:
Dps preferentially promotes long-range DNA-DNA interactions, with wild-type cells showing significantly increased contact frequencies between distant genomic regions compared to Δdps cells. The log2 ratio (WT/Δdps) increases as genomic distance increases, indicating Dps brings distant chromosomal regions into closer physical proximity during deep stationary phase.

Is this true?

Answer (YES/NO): NO